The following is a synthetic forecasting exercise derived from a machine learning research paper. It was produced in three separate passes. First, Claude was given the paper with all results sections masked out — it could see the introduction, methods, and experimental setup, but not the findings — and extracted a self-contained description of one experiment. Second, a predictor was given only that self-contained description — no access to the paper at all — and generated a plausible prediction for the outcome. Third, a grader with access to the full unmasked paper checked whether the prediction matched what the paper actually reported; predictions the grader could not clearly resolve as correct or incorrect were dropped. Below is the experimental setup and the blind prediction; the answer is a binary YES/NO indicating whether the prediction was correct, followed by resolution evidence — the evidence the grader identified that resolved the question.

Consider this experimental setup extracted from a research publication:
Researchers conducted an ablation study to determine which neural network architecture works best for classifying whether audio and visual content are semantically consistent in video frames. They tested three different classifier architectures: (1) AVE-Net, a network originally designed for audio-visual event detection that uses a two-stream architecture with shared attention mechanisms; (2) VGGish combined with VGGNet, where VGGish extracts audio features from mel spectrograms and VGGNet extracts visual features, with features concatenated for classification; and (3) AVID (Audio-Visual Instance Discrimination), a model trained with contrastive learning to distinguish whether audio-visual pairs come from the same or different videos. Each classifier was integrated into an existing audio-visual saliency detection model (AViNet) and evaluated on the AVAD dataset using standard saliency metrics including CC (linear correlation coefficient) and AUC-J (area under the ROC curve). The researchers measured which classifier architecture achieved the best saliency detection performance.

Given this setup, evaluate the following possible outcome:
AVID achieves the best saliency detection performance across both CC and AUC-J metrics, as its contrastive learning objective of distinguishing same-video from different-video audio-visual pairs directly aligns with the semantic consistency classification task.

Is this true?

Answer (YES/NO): YES